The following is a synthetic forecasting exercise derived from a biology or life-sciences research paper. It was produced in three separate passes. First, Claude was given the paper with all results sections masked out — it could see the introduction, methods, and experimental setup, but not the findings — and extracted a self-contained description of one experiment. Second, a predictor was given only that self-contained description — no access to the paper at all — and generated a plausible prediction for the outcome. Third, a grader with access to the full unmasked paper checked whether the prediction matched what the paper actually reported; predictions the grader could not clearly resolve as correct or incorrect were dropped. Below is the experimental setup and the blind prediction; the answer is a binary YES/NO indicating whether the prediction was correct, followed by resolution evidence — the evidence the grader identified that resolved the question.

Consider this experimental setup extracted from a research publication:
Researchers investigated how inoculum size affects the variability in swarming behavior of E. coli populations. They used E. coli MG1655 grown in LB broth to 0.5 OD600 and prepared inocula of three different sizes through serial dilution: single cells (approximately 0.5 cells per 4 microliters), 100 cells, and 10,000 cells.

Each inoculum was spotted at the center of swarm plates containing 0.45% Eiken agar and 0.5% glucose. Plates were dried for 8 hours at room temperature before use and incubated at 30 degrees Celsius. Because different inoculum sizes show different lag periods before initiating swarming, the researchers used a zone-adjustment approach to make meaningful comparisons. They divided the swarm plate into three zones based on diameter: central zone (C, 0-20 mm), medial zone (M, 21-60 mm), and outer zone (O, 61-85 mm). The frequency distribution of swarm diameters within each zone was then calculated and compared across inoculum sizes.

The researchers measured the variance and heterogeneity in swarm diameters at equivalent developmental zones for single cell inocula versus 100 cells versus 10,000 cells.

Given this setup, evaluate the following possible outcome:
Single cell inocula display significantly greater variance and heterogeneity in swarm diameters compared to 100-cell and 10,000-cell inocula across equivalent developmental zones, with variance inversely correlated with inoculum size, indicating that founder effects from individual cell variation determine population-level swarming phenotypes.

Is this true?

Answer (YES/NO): YES